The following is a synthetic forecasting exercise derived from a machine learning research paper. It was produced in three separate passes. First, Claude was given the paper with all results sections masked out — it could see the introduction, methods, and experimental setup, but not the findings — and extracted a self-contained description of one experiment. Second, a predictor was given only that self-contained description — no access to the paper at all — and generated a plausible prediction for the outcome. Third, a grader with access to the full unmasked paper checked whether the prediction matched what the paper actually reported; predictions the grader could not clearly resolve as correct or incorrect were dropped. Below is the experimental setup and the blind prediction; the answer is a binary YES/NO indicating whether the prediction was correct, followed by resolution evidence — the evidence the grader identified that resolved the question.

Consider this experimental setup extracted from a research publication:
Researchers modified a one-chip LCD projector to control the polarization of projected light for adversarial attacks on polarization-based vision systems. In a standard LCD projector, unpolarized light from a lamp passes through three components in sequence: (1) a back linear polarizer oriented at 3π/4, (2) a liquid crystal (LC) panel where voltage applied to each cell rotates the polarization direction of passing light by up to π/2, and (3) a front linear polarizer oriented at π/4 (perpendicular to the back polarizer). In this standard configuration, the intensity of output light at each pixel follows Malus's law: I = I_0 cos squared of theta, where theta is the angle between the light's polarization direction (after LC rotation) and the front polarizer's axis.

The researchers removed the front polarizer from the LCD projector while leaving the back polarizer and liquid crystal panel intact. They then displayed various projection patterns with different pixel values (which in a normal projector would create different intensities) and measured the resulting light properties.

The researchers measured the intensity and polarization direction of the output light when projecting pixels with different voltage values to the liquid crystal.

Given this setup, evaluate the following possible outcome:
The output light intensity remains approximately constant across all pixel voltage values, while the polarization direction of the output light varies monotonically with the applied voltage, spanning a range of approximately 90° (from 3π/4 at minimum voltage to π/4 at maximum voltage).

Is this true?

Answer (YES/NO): YES